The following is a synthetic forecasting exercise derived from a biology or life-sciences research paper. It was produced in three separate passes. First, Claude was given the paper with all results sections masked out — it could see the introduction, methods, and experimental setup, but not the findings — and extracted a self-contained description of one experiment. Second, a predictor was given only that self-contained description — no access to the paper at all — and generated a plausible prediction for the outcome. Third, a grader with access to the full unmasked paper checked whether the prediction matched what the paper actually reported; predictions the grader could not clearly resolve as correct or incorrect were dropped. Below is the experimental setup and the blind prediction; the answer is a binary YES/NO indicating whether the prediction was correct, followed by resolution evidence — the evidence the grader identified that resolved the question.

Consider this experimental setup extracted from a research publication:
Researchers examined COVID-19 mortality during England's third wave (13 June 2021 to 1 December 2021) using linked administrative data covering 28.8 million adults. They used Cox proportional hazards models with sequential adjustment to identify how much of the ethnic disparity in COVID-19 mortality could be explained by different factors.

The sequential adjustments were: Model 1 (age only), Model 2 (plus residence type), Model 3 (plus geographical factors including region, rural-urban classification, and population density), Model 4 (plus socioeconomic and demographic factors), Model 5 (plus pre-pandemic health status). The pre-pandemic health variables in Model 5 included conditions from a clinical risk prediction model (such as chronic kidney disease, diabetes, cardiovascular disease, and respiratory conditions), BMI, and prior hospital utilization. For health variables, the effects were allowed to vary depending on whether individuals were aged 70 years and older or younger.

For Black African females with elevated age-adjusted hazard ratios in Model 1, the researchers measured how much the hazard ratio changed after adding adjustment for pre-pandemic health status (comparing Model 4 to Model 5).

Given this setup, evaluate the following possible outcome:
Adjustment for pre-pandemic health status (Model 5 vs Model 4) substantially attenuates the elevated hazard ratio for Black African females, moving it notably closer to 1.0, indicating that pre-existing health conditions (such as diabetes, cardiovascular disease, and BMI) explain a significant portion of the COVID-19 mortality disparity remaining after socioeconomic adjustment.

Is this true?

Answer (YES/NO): NO